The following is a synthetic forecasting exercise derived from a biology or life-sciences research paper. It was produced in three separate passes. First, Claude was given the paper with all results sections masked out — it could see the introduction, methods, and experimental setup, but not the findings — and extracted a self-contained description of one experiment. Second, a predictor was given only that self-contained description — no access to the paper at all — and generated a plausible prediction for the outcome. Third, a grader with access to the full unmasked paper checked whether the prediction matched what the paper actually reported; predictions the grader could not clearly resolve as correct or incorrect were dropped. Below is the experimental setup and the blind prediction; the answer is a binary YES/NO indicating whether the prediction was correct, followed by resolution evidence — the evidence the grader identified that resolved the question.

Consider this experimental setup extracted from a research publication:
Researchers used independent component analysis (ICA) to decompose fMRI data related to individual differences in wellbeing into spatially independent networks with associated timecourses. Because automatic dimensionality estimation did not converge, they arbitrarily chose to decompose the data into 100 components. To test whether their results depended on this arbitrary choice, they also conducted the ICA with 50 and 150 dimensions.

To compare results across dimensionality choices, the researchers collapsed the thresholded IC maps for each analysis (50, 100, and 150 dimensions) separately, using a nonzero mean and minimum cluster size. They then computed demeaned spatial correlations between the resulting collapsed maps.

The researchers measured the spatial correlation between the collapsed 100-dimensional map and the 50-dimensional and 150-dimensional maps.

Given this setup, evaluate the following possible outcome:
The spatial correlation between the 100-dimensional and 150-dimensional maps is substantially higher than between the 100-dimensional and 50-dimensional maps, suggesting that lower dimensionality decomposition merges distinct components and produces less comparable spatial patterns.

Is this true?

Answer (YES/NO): YES